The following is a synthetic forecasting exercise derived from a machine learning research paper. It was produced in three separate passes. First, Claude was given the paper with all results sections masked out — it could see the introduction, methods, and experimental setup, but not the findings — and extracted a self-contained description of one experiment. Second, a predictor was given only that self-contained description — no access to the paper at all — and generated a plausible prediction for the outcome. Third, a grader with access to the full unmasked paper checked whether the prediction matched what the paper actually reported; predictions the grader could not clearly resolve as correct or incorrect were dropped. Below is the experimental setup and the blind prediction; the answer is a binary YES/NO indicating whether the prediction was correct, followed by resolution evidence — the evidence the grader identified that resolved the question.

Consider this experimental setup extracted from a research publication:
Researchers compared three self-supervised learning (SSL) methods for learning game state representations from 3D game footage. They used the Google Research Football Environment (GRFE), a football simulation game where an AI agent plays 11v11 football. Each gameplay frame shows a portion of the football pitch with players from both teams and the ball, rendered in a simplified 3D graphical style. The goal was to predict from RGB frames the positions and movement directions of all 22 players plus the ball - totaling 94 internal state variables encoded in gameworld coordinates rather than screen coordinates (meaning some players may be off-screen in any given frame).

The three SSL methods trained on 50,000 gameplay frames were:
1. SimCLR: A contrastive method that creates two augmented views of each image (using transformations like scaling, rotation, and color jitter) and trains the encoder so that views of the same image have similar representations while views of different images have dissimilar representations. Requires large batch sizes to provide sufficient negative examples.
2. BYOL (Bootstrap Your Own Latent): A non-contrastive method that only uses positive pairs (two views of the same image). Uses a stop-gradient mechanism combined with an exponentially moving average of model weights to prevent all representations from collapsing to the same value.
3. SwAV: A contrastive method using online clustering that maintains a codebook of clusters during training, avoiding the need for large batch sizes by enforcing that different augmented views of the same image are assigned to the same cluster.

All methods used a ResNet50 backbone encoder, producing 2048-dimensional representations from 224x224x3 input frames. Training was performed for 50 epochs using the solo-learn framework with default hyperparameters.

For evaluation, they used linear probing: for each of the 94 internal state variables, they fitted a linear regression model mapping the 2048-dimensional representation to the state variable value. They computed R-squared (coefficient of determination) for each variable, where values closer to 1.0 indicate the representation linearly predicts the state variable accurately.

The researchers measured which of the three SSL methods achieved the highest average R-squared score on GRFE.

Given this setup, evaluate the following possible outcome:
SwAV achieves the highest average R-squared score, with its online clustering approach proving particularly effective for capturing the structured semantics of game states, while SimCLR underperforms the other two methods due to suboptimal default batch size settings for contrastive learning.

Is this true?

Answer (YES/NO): YES